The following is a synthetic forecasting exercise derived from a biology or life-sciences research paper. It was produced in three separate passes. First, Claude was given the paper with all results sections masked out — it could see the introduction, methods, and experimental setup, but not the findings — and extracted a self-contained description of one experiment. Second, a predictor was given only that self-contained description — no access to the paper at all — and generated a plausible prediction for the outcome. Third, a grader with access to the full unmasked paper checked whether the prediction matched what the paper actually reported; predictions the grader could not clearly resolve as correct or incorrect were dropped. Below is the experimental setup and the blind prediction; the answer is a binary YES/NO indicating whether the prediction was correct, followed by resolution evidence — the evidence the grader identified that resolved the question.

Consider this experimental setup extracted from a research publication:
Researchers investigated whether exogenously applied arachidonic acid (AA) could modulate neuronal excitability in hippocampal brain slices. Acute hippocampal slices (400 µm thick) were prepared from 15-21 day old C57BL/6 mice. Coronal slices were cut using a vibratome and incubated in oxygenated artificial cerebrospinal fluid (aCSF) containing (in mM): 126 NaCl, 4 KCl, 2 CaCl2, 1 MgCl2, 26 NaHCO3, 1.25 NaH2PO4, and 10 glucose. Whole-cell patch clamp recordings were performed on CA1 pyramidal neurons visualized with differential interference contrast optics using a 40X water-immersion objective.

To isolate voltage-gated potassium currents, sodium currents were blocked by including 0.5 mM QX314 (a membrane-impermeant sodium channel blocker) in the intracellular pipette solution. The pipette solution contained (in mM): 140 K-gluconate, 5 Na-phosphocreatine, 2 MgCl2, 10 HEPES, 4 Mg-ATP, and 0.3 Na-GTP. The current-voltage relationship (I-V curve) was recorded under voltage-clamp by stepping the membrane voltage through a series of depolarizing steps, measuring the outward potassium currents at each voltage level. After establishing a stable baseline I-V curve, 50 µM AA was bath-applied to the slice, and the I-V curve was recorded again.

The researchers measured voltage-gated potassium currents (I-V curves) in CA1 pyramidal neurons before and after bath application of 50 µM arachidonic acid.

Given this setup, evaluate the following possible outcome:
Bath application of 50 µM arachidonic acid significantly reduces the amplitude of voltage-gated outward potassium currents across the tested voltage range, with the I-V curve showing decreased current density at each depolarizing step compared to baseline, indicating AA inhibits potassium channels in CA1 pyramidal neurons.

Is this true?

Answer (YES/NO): YES